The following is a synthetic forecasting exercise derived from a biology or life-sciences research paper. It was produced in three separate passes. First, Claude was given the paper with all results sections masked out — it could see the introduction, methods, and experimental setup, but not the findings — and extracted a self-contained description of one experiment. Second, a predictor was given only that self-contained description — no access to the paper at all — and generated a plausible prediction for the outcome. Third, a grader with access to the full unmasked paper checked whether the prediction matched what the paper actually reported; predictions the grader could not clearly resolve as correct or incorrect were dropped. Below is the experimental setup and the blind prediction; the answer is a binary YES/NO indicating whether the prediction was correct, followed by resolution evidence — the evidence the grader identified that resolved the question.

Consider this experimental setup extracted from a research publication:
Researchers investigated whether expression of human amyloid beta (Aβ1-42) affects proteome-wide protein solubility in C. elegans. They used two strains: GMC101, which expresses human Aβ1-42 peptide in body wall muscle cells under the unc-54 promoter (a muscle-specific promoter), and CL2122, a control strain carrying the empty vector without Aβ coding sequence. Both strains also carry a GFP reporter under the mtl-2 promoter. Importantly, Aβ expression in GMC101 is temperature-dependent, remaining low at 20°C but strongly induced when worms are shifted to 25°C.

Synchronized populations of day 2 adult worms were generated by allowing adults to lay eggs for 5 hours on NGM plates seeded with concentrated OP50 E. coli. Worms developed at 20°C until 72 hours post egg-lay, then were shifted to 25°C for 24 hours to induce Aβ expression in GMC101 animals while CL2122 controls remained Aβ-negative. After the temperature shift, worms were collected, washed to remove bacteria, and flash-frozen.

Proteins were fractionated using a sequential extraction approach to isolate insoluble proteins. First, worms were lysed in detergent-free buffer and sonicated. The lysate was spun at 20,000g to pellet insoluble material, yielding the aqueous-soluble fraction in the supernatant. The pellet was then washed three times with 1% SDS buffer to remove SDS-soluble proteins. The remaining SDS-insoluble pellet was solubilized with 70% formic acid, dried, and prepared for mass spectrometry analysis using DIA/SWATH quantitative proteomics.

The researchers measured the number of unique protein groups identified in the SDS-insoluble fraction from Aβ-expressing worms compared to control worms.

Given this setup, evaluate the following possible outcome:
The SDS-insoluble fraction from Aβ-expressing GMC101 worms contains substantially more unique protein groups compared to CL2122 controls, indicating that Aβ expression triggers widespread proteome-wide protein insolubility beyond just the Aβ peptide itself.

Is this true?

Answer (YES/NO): YES